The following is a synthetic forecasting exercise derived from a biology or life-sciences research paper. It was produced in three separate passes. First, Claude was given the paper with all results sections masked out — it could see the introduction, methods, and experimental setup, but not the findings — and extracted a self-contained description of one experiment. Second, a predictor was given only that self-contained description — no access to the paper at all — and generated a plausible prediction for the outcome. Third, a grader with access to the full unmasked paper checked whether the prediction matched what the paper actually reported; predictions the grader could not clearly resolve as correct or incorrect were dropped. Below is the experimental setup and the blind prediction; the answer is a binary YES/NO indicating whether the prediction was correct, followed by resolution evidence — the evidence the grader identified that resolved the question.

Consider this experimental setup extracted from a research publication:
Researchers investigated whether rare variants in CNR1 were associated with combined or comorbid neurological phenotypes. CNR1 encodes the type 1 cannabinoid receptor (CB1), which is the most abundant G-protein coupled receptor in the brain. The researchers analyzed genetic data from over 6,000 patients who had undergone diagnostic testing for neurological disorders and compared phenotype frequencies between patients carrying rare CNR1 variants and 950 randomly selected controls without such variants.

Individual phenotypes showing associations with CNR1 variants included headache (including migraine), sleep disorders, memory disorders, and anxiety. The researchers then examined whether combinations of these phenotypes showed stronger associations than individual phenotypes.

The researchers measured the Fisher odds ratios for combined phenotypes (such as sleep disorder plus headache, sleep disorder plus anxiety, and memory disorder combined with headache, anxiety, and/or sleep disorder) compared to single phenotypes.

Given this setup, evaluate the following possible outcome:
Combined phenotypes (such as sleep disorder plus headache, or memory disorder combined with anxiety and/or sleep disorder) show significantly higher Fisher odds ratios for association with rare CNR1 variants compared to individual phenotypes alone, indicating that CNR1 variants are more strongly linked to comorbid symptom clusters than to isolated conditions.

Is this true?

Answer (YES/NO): YES